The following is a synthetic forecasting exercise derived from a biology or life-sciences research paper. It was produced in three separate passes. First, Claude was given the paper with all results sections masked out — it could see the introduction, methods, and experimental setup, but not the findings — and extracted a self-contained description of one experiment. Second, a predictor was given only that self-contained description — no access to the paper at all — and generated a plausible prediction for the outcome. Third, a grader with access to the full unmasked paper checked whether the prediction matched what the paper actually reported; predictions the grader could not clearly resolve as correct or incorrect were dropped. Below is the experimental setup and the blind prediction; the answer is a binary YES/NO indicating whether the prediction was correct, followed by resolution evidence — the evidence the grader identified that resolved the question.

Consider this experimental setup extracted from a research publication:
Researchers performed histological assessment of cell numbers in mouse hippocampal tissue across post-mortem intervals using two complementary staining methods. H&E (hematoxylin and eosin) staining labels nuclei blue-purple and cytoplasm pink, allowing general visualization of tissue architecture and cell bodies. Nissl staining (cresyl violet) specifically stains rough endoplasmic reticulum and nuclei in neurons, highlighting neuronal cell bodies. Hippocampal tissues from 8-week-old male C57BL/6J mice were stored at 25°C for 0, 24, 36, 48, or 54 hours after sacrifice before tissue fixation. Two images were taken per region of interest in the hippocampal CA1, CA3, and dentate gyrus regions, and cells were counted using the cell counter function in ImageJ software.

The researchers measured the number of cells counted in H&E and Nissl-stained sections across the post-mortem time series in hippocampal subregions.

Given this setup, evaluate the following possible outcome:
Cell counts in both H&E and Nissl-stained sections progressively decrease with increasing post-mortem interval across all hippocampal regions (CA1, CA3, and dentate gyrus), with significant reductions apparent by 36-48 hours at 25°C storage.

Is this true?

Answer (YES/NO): NO